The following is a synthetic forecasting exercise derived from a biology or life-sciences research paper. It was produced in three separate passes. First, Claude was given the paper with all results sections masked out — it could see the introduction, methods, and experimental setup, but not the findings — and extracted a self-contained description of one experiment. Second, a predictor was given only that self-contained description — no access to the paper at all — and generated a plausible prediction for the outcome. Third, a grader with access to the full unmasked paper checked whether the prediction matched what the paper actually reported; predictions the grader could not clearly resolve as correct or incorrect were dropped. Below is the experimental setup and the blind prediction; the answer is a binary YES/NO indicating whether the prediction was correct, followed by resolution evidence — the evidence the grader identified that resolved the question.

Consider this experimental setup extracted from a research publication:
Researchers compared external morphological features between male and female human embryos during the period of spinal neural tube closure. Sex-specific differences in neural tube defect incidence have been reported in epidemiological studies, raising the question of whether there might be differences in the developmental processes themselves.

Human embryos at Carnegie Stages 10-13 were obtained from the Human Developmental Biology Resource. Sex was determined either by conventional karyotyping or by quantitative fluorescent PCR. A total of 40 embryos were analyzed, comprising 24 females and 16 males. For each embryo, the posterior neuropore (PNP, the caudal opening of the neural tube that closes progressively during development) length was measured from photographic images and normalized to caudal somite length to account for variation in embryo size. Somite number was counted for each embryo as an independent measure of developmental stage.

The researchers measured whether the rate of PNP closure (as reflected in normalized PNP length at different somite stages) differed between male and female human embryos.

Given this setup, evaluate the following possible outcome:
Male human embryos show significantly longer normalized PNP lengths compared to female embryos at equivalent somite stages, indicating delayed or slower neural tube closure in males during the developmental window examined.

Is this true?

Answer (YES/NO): NO